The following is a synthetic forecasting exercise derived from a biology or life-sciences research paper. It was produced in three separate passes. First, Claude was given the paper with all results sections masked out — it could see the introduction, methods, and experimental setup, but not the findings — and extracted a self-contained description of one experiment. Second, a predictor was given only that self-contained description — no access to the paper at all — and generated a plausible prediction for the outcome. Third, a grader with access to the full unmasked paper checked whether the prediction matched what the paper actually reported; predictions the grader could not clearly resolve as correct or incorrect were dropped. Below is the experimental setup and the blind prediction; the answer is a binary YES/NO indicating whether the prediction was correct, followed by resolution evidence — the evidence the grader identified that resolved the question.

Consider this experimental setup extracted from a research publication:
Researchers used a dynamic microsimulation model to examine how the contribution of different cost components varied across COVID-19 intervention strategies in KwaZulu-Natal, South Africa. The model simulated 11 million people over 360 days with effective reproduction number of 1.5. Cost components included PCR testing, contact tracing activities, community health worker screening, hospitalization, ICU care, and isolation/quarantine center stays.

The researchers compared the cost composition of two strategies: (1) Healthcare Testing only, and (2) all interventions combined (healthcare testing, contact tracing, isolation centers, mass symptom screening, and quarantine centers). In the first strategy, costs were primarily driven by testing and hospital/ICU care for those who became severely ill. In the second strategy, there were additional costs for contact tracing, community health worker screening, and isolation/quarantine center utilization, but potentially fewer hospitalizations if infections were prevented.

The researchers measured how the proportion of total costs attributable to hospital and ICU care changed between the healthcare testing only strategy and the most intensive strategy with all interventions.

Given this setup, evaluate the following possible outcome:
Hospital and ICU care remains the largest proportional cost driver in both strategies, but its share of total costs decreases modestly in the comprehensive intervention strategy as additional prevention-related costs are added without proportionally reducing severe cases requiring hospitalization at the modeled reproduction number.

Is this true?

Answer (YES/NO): NO